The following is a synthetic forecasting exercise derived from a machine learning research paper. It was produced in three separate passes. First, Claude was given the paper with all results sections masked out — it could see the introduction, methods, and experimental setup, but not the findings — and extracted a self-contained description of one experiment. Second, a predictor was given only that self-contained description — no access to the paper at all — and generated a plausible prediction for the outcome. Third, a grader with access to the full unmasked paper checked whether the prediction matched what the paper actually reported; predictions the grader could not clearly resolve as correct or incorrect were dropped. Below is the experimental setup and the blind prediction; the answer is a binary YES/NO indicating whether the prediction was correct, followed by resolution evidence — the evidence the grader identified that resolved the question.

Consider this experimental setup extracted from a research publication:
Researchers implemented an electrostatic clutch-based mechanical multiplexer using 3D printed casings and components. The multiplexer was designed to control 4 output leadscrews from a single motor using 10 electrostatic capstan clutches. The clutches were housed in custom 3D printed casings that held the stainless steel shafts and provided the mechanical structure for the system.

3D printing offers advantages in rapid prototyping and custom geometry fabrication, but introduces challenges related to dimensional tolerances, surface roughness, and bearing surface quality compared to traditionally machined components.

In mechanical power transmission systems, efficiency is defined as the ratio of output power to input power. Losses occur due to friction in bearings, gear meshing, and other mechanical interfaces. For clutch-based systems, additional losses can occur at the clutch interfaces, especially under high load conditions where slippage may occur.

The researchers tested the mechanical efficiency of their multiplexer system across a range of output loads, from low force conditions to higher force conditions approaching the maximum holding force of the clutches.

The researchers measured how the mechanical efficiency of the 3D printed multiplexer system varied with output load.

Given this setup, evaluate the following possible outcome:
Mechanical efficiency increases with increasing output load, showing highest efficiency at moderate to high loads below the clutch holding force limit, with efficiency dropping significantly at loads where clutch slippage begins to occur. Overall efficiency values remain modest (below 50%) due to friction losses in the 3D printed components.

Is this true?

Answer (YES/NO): NO